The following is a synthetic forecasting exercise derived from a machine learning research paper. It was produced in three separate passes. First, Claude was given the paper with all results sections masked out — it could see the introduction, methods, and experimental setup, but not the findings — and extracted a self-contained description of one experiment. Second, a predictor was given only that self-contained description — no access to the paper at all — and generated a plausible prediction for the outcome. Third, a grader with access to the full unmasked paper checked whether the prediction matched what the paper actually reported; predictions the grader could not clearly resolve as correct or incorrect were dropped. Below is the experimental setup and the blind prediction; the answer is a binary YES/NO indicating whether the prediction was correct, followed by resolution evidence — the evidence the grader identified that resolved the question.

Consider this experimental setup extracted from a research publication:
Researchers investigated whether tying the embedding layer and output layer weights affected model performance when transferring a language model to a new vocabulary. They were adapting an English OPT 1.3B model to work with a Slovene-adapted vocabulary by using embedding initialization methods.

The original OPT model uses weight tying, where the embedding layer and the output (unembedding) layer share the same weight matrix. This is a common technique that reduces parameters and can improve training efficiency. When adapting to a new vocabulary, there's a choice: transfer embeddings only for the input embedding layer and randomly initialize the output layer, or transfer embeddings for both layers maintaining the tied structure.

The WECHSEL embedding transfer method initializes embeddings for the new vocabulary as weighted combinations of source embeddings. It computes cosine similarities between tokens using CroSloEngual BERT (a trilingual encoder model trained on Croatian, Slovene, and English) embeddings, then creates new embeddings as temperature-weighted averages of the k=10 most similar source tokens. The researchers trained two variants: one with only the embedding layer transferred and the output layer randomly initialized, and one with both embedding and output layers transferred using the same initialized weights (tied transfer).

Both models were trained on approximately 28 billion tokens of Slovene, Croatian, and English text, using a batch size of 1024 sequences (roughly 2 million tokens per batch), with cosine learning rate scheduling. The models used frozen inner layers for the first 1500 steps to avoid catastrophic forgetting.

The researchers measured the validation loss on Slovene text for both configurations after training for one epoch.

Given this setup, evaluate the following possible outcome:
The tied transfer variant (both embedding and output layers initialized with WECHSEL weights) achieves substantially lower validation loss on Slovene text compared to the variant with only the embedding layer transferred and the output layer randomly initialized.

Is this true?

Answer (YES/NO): NO